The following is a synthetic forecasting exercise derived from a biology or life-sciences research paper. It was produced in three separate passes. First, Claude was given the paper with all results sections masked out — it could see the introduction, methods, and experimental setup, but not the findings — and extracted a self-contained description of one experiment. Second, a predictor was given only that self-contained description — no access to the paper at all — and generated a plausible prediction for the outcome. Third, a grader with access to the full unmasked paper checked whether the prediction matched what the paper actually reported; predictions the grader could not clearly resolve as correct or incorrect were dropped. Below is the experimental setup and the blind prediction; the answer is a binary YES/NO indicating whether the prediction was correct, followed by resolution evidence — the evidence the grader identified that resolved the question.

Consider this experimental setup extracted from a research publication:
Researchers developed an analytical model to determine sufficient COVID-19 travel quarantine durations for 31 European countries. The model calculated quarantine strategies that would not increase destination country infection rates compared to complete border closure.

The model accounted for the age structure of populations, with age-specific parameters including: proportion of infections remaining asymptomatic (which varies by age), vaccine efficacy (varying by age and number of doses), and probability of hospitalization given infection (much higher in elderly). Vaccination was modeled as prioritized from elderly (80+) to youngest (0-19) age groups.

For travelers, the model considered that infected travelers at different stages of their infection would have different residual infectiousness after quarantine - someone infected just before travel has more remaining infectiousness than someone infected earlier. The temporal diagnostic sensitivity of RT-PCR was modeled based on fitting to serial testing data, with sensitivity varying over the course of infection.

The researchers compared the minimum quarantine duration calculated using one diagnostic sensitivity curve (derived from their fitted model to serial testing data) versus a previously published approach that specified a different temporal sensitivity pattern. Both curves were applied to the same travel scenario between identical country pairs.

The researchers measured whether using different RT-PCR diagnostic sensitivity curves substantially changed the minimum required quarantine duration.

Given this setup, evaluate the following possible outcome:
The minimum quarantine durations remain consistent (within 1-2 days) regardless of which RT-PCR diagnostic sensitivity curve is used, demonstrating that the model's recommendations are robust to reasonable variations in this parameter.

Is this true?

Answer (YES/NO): NO